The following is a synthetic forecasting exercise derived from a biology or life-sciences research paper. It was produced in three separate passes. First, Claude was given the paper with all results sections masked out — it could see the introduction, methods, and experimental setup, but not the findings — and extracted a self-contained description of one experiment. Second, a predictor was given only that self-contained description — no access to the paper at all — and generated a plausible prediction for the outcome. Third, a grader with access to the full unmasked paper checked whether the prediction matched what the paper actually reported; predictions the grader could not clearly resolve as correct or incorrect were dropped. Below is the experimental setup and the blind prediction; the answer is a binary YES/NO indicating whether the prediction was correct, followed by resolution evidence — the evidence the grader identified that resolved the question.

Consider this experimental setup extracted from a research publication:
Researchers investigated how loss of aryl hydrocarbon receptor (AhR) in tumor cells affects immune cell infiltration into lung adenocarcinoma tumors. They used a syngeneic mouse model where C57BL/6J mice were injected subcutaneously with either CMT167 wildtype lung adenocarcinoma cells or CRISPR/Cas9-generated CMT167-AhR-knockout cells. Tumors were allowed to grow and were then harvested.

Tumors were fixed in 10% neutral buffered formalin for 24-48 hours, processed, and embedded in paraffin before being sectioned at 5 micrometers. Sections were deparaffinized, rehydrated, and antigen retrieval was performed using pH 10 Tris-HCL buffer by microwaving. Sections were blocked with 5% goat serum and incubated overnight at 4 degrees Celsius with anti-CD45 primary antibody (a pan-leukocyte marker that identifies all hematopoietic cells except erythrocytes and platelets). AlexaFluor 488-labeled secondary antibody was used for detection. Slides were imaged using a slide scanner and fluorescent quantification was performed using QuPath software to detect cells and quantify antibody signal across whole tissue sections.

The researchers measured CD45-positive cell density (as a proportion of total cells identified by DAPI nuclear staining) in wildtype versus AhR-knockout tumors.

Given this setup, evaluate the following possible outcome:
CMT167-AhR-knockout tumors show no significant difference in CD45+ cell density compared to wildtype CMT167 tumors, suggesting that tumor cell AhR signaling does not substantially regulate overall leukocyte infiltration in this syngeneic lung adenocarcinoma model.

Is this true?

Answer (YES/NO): NO